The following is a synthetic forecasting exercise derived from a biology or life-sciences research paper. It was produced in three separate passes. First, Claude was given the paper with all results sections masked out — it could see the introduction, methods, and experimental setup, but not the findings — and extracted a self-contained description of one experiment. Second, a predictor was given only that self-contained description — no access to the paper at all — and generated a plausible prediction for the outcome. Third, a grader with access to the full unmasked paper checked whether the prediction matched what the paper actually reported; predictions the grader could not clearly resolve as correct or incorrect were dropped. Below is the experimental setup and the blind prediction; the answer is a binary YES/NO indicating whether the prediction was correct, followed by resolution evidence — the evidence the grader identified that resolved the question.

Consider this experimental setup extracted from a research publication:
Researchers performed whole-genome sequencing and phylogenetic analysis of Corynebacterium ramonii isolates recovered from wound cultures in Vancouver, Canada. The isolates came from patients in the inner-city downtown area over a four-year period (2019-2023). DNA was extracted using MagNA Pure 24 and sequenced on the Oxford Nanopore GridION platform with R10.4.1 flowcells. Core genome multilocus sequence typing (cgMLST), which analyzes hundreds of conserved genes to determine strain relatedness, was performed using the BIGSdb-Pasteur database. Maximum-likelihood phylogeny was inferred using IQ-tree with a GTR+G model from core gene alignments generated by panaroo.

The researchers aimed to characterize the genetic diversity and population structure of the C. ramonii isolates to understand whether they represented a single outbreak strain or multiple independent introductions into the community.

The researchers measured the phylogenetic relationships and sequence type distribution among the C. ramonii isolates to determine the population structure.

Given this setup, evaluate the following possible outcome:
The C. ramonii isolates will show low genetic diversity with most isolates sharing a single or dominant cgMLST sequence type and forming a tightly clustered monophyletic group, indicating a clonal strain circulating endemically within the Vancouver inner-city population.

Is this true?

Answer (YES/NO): NO